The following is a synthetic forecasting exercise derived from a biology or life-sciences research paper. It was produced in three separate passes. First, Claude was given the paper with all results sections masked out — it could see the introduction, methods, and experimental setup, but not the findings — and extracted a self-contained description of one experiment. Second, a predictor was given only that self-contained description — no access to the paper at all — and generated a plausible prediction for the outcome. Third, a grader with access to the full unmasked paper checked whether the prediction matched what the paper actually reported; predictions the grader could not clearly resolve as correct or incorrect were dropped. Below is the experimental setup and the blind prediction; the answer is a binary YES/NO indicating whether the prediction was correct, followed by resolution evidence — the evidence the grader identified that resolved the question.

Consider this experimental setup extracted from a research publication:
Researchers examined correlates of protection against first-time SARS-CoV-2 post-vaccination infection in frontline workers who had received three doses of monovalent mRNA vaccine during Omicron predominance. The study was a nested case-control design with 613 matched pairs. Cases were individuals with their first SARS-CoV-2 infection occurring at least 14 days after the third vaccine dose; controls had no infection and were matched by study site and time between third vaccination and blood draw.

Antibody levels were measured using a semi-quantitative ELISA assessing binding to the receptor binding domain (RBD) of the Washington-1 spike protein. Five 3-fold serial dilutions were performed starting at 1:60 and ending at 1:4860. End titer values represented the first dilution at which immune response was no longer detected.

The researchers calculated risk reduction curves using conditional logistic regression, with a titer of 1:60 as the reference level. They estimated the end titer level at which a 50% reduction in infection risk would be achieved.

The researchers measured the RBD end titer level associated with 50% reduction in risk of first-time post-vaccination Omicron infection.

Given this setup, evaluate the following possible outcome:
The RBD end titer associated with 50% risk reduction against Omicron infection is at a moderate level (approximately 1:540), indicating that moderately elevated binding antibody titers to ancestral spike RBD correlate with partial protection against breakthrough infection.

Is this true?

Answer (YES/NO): NO